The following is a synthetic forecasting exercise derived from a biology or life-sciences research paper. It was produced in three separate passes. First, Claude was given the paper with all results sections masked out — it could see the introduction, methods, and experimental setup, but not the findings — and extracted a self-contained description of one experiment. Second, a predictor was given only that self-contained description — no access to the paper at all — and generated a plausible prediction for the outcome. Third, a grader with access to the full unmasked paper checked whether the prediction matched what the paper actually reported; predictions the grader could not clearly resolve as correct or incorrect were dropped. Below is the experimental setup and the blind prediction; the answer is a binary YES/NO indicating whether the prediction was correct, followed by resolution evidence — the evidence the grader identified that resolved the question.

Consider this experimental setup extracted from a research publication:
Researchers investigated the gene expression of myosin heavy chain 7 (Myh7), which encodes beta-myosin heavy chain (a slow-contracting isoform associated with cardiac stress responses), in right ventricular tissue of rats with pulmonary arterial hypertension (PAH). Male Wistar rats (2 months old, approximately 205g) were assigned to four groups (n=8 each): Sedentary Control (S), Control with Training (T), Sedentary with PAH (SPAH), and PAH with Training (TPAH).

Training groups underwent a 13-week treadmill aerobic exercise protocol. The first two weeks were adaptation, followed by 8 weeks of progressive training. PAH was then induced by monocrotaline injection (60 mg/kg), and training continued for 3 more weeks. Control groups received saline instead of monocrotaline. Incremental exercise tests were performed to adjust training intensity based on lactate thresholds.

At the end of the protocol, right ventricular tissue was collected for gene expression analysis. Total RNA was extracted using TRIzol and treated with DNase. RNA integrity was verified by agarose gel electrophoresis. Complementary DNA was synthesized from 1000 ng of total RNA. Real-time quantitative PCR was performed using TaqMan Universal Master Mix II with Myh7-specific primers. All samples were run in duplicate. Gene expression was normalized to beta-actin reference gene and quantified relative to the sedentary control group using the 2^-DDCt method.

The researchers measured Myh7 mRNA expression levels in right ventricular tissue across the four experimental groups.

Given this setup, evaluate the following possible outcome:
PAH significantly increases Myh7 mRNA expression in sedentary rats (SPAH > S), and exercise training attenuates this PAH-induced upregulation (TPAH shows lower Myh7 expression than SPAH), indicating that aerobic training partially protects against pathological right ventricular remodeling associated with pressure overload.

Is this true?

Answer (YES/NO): NO